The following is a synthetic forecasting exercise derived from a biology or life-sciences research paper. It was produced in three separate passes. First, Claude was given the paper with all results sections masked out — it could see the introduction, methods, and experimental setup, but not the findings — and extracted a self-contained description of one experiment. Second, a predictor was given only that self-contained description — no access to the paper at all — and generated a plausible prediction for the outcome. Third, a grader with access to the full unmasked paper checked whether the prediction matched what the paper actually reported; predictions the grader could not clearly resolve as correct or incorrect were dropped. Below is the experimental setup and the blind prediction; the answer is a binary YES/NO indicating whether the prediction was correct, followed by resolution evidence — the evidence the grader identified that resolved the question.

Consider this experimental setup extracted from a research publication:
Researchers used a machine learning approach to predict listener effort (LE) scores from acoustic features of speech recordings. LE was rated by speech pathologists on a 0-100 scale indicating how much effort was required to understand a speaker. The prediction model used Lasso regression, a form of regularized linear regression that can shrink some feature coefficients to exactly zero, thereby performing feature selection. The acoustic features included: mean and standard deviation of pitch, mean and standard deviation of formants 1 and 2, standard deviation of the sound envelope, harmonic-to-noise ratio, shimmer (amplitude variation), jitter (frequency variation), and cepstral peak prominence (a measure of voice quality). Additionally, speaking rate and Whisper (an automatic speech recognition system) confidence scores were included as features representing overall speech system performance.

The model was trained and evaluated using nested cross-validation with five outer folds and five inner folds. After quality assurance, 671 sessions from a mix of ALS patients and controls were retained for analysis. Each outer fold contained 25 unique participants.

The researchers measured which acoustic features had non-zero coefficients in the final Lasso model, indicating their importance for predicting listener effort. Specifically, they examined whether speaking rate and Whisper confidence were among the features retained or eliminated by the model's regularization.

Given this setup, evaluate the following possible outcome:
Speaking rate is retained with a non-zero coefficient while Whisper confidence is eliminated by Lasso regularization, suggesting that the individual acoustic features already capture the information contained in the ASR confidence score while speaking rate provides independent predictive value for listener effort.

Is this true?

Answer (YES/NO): NO